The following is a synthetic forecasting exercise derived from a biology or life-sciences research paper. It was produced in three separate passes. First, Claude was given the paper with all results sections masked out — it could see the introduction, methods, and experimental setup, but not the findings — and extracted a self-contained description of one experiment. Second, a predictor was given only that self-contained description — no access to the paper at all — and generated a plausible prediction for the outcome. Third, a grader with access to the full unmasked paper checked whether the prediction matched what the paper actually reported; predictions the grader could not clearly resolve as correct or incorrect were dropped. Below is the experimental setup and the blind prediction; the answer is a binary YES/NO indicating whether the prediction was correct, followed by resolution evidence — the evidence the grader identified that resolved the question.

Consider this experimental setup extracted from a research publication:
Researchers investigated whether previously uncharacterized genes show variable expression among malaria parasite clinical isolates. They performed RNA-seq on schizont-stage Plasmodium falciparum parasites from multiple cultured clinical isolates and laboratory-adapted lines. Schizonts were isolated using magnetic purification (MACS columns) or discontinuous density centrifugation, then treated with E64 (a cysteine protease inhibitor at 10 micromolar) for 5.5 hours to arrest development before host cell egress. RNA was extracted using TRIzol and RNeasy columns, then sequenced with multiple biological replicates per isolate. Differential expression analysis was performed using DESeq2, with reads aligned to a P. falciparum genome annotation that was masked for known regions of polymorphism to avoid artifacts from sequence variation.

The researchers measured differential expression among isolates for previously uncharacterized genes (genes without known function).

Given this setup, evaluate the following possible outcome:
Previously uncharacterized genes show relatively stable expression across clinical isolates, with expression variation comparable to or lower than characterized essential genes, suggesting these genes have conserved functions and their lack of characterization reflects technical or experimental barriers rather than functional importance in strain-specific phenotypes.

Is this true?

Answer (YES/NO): NO